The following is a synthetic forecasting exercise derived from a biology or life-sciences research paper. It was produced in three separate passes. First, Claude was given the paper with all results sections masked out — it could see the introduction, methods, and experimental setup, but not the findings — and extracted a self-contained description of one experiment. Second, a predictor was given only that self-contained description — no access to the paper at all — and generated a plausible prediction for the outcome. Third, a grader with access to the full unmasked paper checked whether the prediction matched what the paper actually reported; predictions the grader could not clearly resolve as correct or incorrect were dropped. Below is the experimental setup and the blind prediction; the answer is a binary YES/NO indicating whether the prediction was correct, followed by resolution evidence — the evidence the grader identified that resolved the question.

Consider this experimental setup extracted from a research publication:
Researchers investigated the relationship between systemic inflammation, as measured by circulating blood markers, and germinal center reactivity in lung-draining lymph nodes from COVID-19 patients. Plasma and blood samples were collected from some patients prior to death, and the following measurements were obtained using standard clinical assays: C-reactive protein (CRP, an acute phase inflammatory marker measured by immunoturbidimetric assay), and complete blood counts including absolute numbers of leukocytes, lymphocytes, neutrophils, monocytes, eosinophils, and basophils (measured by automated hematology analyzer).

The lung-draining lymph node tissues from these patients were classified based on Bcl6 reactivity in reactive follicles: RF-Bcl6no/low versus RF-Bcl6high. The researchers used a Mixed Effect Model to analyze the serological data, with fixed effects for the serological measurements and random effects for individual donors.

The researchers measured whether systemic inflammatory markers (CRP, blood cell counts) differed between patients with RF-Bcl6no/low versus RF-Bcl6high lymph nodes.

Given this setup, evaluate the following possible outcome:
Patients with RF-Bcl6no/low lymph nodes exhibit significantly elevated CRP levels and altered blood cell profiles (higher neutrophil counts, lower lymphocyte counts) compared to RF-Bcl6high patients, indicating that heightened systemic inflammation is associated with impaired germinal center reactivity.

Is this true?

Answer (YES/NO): NO